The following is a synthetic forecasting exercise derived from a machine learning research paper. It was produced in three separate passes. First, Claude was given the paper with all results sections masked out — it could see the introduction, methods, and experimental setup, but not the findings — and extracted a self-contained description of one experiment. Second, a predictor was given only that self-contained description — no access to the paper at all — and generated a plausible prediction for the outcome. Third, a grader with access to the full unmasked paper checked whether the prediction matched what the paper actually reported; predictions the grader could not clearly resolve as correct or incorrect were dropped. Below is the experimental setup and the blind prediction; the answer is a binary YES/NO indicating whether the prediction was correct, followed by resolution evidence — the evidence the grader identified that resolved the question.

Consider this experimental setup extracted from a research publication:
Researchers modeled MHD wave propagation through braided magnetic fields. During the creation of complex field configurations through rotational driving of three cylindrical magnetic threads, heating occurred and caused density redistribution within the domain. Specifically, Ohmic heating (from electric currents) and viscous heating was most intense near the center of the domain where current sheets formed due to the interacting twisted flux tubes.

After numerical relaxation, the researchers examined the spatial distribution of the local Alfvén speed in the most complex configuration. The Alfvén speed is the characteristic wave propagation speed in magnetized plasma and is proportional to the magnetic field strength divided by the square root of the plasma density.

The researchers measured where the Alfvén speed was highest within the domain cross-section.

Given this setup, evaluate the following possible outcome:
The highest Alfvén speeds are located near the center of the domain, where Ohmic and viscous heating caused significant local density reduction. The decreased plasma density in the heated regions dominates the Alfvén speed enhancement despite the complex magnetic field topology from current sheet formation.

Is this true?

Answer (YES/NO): YES